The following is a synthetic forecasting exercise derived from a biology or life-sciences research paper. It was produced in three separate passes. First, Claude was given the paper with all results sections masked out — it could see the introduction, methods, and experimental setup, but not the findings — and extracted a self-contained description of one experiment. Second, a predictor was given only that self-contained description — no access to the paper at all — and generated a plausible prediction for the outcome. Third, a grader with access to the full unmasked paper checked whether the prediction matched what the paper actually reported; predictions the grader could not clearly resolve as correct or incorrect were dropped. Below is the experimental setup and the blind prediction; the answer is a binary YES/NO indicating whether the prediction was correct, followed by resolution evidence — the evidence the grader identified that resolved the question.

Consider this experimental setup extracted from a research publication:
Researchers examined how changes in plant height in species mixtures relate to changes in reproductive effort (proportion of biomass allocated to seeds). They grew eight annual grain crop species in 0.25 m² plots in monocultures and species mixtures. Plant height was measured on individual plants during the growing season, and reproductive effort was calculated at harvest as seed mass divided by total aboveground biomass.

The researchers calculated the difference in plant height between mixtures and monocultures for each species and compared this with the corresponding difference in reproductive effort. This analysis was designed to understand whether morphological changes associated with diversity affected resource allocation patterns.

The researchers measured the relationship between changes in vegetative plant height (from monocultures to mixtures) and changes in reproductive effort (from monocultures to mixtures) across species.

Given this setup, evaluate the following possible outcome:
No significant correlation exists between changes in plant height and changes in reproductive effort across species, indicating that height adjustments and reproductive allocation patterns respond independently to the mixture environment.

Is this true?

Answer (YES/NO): NO